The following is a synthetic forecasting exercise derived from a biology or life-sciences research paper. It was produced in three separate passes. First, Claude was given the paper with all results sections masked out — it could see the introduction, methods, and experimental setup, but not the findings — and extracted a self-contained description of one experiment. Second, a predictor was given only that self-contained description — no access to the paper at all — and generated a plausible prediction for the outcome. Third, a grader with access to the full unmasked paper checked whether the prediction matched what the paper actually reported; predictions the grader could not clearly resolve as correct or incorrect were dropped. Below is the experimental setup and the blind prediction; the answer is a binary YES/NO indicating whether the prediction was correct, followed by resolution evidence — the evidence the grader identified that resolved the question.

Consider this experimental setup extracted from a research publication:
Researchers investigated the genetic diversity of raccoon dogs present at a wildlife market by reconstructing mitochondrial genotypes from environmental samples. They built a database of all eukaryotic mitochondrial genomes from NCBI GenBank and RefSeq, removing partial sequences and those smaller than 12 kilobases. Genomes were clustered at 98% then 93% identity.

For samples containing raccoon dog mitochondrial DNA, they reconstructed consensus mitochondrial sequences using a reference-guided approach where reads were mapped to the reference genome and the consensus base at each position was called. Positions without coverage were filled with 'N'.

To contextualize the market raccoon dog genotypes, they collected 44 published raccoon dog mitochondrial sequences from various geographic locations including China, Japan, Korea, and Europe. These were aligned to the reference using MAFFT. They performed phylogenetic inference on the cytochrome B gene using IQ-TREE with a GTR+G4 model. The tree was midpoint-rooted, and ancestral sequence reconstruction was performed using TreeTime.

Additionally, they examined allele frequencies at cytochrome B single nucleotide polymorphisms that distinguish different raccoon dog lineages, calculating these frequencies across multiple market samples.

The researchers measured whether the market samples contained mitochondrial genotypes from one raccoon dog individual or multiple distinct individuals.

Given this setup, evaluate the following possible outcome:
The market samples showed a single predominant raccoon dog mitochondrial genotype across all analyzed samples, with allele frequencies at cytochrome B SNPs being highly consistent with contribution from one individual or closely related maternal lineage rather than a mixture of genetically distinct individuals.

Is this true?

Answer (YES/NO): NO